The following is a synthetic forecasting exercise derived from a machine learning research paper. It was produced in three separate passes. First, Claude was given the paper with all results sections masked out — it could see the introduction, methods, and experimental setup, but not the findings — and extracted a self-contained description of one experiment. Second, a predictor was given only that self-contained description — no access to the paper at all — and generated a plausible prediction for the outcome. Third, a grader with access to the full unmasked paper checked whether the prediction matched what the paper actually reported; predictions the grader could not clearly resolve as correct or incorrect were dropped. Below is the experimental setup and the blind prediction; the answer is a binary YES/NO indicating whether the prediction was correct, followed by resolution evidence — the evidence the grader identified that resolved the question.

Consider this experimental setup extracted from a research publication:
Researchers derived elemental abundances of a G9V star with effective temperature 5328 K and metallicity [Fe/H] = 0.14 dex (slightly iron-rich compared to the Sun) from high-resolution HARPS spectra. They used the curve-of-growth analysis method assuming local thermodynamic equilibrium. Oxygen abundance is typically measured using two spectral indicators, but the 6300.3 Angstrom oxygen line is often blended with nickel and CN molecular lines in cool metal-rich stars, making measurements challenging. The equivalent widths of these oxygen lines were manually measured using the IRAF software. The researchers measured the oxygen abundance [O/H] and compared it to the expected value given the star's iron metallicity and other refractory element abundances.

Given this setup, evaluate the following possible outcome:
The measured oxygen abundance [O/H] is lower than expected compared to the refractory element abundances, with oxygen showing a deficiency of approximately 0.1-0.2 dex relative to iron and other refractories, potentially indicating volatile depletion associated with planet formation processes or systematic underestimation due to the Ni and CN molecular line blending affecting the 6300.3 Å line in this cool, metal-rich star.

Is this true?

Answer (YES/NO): NO